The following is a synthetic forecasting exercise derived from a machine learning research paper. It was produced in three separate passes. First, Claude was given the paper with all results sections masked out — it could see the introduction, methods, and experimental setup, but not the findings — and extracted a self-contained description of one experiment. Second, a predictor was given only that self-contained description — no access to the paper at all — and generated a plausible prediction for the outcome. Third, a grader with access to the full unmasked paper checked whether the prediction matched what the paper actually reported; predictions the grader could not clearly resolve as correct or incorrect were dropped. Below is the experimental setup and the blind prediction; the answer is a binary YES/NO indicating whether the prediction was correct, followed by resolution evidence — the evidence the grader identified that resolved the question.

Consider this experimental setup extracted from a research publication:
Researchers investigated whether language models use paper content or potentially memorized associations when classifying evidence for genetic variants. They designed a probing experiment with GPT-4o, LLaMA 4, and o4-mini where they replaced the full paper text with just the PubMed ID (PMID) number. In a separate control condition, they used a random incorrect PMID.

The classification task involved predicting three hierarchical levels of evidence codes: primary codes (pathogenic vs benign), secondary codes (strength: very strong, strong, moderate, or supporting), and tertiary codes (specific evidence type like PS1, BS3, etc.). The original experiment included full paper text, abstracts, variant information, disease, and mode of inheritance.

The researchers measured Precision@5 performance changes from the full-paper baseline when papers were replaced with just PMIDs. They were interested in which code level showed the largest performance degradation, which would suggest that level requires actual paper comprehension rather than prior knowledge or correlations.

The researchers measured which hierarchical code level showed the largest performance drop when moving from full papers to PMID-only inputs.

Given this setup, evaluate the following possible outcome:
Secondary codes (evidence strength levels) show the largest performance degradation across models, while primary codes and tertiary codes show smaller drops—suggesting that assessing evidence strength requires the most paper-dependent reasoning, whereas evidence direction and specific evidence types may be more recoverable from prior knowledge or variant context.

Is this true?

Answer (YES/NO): NO